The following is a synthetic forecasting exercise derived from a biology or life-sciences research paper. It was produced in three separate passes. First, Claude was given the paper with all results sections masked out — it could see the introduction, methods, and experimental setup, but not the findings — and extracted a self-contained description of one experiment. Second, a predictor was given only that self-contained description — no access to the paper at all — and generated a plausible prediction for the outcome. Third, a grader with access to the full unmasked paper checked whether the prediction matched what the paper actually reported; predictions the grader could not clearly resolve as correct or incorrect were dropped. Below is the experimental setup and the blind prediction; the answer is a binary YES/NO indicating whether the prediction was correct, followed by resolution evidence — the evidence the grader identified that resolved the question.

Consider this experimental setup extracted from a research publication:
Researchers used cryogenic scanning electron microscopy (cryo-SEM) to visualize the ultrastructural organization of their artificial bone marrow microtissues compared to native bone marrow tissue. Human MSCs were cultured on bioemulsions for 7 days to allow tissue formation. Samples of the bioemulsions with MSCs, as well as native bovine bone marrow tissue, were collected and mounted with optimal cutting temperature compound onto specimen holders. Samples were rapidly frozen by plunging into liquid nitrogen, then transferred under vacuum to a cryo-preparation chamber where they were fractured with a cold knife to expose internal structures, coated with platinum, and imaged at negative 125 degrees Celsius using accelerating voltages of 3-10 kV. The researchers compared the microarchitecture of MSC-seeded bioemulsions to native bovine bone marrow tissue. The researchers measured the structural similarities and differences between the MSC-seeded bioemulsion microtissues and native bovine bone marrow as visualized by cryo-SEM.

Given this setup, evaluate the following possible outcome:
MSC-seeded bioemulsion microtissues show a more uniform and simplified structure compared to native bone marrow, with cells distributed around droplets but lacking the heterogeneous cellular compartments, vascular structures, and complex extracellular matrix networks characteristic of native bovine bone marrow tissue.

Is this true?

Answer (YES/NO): NO